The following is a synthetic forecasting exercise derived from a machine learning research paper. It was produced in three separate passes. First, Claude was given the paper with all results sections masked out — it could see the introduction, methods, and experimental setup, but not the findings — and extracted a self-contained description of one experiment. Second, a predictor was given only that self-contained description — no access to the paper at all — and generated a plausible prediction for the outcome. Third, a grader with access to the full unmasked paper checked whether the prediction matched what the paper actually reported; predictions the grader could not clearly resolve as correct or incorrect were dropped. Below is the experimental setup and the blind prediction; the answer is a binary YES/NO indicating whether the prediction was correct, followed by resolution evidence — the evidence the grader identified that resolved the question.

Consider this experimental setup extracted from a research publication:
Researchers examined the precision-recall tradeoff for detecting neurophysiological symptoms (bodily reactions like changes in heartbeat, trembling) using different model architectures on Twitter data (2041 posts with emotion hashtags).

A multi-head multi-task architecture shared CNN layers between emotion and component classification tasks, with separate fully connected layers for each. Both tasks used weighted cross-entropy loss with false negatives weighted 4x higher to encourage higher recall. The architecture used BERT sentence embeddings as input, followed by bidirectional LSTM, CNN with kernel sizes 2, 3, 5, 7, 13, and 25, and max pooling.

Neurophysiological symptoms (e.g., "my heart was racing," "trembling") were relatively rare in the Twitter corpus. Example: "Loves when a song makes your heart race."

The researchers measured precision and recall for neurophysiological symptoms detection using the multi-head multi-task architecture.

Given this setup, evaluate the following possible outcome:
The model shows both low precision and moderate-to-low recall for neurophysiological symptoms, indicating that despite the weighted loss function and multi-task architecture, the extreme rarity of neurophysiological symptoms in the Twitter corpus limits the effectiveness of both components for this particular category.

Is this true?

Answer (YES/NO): NO